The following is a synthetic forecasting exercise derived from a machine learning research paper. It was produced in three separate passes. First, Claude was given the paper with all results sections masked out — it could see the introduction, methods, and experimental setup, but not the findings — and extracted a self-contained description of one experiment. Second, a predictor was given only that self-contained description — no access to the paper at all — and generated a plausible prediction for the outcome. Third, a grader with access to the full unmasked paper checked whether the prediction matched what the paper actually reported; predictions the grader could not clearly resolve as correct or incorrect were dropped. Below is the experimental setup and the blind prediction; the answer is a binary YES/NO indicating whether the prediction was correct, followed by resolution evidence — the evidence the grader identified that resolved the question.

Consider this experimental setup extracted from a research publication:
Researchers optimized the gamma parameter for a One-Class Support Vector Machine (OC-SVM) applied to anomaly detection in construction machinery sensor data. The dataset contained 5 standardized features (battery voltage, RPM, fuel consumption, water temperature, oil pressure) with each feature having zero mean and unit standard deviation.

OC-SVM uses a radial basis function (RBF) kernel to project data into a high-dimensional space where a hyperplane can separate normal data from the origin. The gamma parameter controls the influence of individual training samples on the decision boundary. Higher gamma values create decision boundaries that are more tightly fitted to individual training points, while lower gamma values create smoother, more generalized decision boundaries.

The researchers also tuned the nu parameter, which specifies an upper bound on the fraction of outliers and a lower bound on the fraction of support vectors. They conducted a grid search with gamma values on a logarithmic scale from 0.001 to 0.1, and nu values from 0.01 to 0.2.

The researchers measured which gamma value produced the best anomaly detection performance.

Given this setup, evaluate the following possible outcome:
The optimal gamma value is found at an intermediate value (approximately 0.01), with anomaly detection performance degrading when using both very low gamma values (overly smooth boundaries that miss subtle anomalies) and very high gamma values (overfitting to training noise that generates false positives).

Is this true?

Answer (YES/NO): YES